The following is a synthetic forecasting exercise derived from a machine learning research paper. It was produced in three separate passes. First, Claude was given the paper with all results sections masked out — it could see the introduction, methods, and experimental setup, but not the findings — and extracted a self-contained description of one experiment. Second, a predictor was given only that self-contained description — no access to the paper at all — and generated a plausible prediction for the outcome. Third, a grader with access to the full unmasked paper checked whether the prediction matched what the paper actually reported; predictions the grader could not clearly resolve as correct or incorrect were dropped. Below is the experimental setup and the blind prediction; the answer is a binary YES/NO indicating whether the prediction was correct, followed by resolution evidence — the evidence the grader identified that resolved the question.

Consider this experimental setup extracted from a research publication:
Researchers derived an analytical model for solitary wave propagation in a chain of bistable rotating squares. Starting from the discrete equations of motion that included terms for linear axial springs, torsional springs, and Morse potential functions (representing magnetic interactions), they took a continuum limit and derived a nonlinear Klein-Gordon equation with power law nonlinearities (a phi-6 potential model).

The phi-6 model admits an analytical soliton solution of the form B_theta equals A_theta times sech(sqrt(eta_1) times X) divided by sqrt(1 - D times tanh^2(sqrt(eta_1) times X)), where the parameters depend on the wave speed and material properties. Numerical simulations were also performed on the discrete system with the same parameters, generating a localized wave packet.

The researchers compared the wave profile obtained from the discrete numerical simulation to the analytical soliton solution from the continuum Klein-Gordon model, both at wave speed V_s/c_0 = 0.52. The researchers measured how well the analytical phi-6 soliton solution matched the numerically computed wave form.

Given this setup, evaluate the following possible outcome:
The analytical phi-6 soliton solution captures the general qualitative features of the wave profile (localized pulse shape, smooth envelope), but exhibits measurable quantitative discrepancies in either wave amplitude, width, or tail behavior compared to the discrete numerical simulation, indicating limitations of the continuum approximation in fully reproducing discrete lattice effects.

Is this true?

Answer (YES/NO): NO